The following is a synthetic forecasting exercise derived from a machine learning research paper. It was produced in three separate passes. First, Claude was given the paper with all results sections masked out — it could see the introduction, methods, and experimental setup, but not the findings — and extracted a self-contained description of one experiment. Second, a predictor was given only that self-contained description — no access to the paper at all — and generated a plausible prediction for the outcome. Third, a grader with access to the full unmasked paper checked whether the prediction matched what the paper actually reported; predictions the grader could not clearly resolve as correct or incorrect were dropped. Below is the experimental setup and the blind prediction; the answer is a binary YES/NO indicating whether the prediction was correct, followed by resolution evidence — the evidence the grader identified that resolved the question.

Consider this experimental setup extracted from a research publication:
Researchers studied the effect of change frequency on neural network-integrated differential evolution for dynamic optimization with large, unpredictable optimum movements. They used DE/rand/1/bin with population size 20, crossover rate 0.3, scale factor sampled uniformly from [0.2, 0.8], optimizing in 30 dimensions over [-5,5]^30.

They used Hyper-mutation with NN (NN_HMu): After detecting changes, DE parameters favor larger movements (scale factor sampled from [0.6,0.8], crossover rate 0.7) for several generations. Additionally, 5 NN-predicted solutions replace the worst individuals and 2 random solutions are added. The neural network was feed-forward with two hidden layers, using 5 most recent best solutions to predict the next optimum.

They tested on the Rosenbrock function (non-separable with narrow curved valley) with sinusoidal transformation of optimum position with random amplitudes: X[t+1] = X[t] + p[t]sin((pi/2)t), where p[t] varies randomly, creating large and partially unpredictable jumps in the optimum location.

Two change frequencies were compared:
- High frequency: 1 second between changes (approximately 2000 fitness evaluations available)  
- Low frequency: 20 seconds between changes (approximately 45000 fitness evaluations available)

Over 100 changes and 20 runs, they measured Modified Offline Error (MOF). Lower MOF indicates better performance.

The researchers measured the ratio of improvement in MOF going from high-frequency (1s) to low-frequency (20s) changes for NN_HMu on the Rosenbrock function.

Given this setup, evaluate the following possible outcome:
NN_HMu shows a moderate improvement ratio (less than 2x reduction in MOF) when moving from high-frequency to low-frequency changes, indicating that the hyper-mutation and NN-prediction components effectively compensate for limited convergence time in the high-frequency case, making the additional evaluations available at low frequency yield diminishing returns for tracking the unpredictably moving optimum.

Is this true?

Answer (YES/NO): NO